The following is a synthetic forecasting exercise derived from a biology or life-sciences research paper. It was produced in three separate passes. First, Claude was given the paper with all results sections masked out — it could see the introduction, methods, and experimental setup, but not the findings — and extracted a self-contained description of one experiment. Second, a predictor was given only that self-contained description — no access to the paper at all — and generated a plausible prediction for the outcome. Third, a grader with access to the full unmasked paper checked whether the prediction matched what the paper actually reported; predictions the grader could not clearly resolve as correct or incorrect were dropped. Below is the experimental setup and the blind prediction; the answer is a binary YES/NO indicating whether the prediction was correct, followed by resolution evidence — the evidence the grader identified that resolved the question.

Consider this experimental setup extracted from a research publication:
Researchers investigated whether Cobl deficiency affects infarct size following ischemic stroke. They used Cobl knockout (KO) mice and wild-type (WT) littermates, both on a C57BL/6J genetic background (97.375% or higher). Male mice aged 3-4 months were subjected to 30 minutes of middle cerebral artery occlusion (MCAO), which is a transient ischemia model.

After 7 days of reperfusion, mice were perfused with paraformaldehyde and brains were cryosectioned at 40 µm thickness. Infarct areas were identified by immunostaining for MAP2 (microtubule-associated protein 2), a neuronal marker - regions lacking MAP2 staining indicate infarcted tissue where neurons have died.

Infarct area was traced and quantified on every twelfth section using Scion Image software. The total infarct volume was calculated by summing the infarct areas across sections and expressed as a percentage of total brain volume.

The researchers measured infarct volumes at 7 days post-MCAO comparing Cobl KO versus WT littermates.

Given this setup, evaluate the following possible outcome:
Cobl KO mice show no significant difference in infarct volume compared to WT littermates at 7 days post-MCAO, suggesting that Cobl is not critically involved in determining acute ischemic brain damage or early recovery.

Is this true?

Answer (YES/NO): YES